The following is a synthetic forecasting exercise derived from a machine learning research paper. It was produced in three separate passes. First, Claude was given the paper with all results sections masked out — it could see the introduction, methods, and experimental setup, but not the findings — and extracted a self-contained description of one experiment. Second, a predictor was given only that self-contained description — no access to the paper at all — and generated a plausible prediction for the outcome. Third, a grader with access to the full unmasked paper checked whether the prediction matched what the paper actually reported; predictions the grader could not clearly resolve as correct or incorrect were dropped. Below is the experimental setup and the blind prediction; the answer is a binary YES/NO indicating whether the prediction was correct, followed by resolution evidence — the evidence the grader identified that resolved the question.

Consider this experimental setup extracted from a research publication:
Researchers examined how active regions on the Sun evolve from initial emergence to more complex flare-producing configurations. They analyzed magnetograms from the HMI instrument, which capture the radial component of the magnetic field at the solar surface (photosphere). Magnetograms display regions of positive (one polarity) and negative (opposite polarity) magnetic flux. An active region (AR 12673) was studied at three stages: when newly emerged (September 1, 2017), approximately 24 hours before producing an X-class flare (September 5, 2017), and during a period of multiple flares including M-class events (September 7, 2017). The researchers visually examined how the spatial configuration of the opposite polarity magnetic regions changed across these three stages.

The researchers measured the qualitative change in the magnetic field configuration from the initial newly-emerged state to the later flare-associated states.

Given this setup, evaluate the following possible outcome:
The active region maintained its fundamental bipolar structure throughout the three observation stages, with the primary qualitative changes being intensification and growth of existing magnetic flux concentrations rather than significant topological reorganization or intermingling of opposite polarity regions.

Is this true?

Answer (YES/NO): NO